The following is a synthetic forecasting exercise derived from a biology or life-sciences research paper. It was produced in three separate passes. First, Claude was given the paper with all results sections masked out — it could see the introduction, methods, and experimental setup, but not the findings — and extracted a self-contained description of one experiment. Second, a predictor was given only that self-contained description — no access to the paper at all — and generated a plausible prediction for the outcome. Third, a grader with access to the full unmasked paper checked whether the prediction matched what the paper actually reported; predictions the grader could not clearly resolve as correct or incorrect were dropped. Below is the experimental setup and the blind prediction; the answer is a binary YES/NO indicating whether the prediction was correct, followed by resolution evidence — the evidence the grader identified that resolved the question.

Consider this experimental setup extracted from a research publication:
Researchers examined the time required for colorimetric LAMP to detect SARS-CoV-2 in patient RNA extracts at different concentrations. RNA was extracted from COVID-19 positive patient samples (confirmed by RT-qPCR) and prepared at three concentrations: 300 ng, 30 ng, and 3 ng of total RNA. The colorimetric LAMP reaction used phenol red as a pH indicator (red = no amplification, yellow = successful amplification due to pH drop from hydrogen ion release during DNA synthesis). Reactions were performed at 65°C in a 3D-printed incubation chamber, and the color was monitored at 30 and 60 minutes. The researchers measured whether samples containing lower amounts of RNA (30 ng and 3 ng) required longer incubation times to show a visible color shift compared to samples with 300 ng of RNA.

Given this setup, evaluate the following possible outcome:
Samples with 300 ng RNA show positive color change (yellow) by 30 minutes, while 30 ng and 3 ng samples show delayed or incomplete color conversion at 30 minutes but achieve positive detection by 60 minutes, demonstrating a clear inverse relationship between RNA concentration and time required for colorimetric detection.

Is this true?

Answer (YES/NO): YES